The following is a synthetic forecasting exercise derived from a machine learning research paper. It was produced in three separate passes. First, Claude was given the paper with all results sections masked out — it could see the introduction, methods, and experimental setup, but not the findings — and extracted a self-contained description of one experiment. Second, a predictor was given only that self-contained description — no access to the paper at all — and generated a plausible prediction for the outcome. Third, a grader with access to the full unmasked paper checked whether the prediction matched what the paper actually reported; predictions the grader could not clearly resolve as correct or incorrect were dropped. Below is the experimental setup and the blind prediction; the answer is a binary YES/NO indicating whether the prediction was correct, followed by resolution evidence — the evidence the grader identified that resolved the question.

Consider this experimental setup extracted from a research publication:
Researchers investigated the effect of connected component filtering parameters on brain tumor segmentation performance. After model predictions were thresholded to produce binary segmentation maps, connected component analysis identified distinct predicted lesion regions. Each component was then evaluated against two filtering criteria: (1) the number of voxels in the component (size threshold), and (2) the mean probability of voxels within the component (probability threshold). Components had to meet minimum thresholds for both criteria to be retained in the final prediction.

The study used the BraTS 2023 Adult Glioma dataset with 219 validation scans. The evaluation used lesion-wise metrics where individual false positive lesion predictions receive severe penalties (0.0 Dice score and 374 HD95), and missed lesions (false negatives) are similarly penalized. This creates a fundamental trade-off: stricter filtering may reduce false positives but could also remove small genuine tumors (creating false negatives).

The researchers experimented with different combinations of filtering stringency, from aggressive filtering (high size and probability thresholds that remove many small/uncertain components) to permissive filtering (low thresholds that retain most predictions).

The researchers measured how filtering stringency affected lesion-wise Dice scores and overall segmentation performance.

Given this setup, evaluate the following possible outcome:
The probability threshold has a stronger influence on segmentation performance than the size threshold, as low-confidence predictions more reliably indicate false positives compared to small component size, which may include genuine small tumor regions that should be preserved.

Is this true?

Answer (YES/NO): NO